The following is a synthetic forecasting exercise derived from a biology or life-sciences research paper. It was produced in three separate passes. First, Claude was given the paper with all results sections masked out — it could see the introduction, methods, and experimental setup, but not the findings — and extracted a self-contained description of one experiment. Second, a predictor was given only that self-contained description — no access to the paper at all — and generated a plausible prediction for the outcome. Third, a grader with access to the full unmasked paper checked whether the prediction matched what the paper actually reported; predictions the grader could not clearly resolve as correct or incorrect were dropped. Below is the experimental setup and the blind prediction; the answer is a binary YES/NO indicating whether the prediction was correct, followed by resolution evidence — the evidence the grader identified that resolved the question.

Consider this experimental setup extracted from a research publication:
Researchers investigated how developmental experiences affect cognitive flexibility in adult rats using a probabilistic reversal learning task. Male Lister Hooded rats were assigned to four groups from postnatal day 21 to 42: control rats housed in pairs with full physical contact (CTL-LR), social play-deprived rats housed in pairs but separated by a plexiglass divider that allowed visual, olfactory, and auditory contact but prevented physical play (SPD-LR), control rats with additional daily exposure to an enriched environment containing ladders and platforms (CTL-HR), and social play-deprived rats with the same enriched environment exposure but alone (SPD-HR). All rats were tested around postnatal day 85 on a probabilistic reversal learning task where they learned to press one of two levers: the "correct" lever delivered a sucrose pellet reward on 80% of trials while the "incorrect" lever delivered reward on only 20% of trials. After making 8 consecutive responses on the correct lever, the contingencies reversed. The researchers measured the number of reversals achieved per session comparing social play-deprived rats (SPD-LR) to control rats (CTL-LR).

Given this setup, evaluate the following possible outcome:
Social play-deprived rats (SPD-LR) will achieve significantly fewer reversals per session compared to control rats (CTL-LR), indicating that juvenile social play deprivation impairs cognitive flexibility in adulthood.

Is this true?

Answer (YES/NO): NO